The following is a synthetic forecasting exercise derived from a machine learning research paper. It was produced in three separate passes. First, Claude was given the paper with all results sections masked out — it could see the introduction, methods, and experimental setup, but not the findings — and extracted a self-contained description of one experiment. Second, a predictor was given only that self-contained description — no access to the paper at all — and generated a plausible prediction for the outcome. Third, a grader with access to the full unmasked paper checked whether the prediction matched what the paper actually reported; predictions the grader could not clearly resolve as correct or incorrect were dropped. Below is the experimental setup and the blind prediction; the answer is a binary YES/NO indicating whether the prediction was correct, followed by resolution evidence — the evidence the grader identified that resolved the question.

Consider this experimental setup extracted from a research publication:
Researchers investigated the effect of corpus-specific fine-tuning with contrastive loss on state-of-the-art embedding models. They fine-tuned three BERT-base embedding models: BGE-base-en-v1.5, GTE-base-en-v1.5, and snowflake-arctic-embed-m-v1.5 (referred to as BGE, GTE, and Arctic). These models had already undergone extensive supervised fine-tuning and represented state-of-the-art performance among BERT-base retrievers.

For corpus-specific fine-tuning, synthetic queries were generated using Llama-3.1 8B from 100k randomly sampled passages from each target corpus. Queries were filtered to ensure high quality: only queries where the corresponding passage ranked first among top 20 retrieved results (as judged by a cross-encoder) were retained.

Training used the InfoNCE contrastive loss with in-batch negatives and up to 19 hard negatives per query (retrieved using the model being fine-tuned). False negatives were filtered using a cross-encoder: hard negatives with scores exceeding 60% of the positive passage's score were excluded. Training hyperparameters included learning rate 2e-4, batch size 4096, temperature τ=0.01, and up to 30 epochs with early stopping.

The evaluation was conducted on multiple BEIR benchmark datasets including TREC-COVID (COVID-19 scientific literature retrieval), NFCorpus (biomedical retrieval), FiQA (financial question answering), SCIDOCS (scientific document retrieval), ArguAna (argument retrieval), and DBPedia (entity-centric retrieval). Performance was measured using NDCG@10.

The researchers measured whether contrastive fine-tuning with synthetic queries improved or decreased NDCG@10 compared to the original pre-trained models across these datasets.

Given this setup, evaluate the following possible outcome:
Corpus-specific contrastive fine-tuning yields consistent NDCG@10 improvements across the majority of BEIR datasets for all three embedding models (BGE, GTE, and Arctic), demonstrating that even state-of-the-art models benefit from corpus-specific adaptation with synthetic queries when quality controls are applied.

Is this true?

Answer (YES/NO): NO